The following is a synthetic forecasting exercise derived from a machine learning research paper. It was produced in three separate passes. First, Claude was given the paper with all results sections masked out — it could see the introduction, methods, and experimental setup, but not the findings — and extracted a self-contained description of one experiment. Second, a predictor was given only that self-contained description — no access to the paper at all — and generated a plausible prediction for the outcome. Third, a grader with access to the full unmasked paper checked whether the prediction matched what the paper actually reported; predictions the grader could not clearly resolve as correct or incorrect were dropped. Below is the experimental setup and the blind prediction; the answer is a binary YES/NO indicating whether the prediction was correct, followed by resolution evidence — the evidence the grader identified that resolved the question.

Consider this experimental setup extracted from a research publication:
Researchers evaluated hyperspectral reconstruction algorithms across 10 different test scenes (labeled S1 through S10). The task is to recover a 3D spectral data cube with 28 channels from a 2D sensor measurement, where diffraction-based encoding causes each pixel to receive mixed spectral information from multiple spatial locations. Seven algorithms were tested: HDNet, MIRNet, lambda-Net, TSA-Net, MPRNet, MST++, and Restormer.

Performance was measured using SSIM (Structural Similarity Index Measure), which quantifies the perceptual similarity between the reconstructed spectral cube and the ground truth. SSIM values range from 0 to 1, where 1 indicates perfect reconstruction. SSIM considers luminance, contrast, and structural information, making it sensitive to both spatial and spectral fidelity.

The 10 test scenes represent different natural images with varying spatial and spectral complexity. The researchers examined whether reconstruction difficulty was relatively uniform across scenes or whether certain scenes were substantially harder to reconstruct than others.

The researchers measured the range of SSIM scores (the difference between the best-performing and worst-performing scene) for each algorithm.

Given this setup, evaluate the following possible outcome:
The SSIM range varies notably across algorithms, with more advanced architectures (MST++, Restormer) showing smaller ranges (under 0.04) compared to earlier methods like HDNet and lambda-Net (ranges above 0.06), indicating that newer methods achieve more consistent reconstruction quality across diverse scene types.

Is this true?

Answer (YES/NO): NO